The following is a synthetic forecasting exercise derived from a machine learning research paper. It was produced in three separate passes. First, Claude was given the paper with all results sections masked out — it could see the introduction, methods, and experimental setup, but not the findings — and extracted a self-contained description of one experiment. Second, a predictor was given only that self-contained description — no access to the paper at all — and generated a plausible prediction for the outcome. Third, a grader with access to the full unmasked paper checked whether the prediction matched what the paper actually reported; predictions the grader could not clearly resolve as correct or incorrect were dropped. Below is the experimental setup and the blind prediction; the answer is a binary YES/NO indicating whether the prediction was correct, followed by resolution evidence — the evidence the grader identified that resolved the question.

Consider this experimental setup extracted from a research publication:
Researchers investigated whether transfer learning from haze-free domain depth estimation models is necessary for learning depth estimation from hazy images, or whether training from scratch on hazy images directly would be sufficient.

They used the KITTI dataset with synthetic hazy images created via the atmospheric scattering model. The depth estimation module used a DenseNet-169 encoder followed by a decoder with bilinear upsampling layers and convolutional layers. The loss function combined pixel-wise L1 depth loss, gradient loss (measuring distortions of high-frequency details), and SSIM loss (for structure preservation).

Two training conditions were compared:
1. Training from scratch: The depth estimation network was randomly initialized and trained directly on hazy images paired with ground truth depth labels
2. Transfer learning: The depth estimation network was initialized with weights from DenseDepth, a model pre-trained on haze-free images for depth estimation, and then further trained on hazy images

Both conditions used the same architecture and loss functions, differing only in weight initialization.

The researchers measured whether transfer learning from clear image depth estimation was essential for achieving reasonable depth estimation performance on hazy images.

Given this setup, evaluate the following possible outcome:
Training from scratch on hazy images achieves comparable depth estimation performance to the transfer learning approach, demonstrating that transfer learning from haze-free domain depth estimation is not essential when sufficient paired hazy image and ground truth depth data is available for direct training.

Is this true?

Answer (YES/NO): NO